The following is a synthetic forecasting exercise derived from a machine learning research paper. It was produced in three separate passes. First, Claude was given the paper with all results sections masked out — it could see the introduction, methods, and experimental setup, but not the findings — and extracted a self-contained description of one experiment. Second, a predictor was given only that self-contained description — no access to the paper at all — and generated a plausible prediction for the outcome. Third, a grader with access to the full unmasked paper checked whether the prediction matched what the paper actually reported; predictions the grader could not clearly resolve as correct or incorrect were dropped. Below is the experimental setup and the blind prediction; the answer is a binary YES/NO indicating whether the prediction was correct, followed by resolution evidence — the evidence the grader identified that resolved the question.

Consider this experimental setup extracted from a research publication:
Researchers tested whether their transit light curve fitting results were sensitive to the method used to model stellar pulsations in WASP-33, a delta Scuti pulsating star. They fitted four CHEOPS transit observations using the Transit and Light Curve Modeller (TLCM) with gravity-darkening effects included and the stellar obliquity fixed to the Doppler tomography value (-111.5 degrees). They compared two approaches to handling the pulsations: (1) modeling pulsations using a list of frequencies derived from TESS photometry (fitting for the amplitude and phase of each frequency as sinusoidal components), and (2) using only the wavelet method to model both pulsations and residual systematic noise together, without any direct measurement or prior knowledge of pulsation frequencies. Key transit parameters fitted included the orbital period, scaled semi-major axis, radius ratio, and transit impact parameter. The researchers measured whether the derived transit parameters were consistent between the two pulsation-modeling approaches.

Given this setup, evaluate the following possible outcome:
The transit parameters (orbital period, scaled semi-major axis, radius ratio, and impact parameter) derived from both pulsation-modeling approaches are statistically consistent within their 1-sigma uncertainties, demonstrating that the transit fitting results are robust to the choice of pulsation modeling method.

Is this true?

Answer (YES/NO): YES